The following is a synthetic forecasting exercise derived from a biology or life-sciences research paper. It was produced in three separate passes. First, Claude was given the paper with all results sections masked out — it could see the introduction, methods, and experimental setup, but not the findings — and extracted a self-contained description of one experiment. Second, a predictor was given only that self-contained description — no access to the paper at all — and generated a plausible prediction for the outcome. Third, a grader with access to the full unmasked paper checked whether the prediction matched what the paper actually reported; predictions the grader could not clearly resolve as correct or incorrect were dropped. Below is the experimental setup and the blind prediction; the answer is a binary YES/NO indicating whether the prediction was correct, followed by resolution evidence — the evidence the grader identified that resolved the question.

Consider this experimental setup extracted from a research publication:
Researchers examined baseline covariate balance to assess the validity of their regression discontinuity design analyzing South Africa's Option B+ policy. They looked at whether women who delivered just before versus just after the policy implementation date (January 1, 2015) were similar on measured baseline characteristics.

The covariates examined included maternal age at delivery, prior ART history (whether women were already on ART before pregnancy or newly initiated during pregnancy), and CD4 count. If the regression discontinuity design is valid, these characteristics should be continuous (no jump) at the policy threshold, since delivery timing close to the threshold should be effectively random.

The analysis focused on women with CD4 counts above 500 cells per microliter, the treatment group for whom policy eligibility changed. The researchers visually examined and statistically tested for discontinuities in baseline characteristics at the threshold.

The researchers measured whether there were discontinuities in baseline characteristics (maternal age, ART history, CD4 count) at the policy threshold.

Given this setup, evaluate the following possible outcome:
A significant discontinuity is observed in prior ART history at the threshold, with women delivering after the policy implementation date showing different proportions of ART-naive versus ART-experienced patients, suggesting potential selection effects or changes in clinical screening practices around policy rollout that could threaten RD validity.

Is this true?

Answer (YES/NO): NO